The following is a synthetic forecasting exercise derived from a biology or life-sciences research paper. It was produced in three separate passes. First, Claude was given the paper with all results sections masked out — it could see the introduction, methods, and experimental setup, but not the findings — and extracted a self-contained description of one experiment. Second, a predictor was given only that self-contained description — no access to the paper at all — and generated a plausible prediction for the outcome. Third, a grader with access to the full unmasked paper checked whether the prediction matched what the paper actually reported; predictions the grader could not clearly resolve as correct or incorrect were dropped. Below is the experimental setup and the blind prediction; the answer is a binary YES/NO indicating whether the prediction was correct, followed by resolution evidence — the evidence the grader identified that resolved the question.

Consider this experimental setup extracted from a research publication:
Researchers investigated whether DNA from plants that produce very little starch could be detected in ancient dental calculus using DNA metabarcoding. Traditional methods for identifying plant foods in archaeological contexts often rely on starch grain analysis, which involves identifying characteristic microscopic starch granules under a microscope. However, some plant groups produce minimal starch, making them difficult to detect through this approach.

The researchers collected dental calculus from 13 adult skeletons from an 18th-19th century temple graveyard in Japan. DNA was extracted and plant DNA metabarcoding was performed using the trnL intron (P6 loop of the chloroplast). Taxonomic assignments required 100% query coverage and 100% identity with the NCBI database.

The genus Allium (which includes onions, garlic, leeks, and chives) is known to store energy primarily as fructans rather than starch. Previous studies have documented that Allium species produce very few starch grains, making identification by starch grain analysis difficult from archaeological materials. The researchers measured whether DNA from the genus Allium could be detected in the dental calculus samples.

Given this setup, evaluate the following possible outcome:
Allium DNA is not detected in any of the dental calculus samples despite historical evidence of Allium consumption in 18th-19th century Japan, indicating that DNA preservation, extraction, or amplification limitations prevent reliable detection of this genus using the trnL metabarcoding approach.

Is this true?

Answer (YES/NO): NO